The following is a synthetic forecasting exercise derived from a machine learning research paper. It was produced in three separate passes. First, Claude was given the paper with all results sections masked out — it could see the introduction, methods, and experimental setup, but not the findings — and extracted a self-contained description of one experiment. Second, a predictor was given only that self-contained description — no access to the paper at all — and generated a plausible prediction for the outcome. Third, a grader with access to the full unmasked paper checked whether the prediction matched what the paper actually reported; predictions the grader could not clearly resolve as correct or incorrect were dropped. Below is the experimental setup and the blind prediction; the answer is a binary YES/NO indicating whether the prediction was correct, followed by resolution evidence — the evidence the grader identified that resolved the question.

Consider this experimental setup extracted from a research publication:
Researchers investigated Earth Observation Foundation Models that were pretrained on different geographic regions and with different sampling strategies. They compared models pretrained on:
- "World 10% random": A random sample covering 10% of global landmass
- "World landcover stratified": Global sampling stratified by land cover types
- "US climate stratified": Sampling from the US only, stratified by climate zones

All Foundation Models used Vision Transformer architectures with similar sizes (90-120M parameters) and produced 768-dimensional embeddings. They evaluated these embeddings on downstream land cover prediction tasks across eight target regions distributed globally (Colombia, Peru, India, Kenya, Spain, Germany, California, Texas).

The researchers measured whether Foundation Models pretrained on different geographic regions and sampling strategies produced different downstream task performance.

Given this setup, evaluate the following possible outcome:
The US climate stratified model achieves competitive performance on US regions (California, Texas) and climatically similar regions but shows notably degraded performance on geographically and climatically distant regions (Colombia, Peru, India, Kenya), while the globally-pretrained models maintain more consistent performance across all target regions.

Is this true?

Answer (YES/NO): NO